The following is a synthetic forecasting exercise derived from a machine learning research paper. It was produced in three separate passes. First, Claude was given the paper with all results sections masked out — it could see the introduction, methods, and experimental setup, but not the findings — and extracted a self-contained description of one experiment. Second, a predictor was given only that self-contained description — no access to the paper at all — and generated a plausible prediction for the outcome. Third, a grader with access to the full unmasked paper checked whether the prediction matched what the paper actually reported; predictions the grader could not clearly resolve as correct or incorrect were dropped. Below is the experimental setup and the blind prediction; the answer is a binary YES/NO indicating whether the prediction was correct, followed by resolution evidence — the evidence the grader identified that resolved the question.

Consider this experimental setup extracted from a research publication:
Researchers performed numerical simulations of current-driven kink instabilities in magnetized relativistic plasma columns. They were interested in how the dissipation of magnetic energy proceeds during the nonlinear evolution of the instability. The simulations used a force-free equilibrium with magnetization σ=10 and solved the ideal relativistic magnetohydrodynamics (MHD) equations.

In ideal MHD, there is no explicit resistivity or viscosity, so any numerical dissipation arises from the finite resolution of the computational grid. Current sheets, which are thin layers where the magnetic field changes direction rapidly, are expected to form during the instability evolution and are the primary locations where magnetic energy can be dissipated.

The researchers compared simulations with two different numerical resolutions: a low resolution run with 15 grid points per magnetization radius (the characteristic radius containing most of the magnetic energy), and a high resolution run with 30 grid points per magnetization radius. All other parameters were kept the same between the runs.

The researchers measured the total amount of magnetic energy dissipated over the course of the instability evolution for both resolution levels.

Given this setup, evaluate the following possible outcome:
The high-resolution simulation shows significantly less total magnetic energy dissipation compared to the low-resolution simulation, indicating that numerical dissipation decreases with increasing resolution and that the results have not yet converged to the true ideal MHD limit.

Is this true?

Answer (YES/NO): NO